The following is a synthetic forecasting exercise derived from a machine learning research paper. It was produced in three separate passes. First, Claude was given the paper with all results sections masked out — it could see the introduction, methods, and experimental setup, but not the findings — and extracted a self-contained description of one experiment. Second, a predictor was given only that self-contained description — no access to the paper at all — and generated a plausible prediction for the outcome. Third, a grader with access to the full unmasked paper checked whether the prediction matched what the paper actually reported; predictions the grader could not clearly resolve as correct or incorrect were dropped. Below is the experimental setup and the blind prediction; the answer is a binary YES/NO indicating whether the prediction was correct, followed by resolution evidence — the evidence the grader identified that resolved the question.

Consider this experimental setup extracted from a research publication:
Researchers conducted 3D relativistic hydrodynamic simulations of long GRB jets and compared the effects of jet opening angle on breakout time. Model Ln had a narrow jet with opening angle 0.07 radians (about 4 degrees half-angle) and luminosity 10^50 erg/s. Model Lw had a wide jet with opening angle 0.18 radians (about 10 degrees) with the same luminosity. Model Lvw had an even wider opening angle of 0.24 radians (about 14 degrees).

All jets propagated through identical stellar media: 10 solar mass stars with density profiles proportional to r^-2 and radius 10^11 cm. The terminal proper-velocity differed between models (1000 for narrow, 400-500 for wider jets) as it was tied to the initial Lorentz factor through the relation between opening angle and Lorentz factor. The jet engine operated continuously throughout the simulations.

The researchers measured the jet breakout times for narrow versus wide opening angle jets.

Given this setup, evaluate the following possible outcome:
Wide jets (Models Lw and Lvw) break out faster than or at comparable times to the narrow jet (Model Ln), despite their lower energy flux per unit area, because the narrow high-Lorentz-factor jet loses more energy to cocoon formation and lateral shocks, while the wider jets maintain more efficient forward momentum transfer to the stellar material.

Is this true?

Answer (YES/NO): NO